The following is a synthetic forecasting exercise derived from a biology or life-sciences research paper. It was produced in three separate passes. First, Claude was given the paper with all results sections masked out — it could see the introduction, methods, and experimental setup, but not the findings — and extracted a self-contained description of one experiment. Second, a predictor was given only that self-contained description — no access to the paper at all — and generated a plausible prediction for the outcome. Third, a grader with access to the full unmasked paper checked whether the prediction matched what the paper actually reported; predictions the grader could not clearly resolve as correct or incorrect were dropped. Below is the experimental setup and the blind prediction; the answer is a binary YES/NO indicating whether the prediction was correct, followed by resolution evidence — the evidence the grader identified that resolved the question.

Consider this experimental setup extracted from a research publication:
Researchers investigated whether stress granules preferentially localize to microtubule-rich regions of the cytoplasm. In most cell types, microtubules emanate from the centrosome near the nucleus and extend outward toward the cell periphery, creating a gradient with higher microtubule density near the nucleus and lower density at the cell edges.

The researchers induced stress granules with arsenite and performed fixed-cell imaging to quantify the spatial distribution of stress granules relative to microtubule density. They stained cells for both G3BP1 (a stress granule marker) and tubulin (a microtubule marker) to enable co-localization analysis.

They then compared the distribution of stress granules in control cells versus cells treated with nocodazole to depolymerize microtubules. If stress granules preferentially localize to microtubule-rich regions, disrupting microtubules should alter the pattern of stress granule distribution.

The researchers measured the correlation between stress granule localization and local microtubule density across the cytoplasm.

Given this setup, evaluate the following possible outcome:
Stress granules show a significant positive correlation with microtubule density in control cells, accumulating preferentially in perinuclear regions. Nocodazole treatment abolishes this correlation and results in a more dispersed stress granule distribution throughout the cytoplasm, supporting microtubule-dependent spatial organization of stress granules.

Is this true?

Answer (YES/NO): YES